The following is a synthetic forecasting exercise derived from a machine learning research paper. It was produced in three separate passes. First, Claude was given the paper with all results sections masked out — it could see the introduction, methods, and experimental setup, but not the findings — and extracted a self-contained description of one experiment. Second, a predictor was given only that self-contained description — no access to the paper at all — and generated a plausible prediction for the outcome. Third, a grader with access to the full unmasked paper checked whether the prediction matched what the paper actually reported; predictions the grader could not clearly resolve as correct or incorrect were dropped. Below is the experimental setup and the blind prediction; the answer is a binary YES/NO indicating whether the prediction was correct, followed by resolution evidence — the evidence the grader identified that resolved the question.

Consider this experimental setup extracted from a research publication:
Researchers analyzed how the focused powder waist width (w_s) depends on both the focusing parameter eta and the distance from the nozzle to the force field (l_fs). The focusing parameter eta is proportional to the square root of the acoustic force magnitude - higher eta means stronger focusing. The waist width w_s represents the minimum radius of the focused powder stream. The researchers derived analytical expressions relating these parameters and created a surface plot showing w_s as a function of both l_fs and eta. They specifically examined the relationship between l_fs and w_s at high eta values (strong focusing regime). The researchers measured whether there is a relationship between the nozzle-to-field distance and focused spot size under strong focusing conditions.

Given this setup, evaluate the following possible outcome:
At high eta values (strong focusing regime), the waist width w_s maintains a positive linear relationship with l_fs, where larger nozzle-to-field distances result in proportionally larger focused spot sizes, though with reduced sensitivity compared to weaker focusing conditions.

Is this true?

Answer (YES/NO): NO